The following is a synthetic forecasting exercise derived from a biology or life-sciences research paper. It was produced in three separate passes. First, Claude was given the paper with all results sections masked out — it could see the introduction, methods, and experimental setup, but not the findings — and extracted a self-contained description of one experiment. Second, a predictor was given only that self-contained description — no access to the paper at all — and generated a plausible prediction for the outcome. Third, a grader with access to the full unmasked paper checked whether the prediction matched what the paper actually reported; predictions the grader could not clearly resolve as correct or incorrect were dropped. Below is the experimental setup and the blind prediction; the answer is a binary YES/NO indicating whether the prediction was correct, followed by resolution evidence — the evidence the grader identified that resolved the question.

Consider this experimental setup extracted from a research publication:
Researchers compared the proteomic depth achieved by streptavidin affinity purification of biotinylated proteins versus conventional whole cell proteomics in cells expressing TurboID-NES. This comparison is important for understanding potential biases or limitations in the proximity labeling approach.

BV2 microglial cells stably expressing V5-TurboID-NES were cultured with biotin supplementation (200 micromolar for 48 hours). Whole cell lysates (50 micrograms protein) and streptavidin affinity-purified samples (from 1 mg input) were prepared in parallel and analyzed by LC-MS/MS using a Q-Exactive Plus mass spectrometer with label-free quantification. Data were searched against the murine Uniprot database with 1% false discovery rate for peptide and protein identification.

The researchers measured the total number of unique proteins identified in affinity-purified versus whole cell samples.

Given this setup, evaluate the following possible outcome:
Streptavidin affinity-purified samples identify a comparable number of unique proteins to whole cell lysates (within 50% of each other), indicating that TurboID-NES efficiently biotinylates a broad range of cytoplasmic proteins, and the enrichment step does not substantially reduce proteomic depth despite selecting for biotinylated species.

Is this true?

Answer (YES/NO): YES